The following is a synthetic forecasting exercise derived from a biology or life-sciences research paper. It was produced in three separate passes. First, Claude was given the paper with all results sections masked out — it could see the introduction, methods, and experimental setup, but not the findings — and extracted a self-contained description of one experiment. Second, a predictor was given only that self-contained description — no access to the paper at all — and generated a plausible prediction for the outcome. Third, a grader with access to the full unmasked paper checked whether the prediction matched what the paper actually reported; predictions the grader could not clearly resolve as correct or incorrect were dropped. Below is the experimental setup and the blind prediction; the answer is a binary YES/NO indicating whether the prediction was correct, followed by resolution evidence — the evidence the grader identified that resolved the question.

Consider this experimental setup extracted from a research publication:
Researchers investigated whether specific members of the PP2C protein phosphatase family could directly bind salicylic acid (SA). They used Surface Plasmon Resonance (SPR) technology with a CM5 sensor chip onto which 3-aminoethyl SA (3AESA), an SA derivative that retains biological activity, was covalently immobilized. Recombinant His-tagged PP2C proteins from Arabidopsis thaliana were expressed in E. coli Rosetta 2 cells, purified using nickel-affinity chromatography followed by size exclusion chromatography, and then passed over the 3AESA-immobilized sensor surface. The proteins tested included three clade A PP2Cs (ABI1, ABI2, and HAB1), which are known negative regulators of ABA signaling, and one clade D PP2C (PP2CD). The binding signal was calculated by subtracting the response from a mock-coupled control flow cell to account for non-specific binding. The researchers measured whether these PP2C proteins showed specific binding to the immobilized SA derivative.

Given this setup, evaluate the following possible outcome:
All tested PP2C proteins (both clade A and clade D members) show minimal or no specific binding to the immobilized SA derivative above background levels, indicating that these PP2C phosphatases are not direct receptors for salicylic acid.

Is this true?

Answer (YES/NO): NO